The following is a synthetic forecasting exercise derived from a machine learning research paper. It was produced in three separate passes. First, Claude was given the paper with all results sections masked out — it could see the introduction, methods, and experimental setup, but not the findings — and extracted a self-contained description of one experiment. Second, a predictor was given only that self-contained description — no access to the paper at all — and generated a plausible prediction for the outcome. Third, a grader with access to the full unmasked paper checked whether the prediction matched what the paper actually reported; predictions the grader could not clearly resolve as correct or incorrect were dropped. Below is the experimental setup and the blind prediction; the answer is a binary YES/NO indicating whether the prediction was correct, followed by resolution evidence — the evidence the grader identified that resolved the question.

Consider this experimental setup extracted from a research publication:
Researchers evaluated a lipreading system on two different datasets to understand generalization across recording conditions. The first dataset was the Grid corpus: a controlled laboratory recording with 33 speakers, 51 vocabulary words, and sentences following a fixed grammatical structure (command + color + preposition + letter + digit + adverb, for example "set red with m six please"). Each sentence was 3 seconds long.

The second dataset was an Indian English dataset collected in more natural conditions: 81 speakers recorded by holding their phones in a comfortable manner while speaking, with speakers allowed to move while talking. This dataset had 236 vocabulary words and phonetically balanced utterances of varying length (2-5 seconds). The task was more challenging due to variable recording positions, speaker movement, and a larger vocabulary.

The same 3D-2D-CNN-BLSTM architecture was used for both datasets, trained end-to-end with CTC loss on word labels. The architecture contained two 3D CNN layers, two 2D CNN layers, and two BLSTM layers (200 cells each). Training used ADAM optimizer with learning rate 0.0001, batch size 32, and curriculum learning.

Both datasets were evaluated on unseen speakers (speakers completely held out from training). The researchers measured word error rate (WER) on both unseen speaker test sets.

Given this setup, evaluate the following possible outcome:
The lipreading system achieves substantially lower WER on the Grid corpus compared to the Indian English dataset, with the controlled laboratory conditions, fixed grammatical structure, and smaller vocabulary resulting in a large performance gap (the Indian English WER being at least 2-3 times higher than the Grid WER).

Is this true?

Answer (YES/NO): NO